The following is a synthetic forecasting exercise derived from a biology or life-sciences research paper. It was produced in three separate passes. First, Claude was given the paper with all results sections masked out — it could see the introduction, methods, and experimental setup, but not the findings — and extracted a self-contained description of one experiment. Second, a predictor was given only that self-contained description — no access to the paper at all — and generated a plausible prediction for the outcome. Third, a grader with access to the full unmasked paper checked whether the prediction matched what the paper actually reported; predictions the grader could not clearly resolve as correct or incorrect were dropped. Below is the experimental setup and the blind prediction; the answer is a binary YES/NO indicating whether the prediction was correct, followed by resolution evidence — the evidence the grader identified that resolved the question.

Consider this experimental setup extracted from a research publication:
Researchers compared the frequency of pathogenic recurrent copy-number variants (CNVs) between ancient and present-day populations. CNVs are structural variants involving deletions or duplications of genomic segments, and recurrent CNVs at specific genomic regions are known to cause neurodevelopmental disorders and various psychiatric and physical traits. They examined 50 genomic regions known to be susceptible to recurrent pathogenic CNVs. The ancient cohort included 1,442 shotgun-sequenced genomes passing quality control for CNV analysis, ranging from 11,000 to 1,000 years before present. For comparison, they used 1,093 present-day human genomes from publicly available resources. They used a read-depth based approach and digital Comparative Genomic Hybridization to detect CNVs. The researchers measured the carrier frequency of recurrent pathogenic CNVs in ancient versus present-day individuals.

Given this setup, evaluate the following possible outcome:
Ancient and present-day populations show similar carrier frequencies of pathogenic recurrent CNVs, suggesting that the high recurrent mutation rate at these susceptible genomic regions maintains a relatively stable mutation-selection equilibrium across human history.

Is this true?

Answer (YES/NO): YES